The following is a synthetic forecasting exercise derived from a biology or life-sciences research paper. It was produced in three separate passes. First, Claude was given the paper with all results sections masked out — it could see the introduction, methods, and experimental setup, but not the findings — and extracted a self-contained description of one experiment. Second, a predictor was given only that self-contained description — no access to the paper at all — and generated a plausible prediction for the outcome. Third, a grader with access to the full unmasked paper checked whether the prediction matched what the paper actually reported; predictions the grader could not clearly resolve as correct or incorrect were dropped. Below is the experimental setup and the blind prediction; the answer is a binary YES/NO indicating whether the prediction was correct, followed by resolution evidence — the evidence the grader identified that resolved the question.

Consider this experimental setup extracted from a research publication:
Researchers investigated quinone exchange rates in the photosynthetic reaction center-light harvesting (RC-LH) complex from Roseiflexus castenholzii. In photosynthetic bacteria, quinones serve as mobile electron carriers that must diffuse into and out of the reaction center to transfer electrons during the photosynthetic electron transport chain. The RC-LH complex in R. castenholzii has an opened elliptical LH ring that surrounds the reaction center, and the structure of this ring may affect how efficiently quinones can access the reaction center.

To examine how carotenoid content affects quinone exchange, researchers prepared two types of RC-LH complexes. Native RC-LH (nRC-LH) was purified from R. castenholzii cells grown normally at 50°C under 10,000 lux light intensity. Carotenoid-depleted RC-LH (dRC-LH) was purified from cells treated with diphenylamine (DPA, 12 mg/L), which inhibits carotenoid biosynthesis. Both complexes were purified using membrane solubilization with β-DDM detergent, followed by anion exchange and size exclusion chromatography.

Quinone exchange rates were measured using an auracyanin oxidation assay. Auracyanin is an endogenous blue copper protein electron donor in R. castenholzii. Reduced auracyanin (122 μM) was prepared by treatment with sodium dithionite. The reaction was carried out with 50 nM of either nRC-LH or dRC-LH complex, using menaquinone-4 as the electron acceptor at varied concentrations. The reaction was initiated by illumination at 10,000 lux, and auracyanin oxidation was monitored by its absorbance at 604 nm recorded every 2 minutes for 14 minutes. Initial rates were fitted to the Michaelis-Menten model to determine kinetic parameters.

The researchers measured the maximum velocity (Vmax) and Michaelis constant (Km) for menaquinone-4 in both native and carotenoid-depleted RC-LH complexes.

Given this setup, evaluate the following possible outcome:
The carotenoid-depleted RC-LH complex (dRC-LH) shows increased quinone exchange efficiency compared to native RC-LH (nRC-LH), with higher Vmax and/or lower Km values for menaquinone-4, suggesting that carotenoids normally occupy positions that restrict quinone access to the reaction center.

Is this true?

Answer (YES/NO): YES